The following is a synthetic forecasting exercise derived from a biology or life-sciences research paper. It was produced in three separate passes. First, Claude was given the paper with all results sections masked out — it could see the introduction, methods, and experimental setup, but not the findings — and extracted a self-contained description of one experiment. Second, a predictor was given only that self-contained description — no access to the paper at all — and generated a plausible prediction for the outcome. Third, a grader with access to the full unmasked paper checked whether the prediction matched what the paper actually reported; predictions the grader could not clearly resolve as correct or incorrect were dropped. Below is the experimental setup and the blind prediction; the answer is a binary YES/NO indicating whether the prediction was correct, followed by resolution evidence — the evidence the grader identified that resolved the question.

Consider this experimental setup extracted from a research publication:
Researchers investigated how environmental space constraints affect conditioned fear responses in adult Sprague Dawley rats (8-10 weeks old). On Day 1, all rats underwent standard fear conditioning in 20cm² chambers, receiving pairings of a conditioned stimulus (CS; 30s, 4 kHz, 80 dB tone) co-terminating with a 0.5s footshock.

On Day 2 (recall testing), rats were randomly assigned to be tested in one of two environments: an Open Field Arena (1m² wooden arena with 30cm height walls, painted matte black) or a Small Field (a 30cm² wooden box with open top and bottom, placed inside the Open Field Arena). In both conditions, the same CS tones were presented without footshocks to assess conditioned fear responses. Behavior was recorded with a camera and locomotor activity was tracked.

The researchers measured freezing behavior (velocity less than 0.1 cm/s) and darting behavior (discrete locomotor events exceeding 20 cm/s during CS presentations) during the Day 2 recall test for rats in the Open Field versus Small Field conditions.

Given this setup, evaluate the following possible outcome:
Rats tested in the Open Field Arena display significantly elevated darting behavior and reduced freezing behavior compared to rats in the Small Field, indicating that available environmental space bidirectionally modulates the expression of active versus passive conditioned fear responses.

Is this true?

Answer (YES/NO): NO